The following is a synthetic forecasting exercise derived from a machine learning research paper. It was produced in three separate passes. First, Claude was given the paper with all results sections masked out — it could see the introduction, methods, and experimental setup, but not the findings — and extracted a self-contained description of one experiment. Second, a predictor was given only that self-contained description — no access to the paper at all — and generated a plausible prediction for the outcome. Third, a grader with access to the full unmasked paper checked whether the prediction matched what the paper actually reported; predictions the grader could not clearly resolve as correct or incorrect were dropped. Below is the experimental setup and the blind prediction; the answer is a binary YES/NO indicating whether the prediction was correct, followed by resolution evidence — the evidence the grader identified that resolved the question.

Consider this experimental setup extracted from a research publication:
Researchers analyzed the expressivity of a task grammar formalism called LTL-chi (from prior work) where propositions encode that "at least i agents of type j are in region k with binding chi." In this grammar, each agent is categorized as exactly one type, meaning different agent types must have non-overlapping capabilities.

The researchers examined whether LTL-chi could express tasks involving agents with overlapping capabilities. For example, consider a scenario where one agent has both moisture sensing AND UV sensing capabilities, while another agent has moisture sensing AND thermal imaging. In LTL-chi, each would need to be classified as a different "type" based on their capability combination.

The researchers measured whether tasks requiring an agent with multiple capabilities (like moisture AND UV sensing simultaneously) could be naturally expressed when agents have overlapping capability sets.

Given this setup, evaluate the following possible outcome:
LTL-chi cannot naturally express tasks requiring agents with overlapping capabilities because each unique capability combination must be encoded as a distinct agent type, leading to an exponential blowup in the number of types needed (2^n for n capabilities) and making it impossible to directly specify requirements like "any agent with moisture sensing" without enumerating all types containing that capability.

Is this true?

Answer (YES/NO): NO